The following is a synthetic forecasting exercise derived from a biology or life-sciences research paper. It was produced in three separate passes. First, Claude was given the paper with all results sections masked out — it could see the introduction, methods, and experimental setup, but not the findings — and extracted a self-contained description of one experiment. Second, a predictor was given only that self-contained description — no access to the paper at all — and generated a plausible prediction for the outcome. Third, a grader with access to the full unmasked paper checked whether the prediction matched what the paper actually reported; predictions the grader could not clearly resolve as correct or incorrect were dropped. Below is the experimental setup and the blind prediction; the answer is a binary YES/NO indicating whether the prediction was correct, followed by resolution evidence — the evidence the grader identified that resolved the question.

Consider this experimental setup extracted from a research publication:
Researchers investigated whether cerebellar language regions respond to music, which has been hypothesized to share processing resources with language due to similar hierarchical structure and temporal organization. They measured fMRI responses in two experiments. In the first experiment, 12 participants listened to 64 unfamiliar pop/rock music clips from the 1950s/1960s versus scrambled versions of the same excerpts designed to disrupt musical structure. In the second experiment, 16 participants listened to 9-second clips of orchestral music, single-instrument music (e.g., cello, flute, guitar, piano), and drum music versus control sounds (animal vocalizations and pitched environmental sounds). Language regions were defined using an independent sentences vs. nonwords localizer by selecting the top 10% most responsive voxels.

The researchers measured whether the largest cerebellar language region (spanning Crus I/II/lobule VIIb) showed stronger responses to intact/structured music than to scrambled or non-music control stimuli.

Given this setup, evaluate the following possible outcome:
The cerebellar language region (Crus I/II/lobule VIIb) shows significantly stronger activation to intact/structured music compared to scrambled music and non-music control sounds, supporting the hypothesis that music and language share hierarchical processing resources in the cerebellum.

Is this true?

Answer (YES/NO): NO